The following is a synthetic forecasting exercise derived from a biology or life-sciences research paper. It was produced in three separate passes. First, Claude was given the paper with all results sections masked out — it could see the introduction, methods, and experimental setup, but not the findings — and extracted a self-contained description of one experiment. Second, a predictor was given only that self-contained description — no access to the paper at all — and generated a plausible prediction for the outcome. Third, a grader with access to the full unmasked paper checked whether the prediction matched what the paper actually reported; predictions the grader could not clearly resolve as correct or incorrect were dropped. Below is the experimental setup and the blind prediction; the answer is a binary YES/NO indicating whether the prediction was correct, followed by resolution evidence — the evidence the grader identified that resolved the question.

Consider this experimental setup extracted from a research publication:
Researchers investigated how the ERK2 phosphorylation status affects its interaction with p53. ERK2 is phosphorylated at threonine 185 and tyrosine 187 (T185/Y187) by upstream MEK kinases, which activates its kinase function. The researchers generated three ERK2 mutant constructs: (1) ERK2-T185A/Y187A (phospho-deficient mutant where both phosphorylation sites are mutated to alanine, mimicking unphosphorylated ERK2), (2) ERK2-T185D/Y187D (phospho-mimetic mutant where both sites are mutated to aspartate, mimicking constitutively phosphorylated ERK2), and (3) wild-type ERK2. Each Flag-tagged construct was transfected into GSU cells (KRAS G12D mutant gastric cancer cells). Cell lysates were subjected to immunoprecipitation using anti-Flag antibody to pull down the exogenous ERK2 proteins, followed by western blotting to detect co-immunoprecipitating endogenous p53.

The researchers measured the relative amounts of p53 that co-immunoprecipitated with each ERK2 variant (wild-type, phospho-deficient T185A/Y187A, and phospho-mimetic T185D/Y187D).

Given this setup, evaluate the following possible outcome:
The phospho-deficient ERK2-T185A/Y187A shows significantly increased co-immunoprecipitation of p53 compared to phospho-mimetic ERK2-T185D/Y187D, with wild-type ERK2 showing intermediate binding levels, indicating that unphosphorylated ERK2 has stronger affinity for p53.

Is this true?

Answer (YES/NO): NO